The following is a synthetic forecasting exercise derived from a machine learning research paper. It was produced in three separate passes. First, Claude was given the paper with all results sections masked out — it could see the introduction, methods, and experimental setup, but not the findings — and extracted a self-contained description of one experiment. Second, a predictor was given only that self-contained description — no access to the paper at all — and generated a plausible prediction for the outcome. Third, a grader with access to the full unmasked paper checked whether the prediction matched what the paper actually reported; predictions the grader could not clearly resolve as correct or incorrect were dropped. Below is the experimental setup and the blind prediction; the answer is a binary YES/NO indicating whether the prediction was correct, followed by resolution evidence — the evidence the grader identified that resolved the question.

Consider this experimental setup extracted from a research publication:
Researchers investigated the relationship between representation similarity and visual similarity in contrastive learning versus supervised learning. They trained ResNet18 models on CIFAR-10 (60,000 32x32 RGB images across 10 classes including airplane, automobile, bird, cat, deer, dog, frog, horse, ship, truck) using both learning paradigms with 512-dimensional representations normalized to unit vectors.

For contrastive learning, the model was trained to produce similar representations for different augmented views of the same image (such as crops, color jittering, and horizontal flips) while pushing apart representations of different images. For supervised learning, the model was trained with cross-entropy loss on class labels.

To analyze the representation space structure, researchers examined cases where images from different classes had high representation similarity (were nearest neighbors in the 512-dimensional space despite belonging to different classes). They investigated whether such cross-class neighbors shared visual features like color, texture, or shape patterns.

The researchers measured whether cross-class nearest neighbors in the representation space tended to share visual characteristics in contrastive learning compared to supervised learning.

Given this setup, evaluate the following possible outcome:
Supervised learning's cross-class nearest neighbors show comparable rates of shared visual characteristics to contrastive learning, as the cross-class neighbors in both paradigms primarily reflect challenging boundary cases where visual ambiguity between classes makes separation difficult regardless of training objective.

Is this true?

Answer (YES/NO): NO